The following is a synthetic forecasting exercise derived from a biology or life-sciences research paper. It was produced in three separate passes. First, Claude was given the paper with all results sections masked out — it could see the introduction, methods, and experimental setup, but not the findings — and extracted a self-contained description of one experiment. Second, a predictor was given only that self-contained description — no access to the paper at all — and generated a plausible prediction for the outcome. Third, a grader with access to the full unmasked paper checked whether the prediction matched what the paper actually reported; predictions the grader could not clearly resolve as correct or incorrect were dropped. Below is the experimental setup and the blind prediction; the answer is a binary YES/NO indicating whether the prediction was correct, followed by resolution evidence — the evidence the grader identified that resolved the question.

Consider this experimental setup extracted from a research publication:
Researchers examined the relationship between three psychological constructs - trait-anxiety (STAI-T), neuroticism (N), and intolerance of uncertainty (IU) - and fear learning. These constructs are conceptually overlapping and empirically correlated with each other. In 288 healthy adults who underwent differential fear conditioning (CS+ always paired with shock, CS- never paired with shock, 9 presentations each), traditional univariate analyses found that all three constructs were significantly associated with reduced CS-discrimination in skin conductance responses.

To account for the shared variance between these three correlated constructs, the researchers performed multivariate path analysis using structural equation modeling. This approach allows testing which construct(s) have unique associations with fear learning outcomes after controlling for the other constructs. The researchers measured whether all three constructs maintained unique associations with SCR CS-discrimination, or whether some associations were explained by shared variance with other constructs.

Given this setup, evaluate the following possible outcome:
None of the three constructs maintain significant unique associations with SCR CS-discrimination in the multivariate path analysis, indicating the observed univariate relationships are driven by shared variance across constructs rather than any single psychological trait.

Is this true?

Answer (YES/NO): NO